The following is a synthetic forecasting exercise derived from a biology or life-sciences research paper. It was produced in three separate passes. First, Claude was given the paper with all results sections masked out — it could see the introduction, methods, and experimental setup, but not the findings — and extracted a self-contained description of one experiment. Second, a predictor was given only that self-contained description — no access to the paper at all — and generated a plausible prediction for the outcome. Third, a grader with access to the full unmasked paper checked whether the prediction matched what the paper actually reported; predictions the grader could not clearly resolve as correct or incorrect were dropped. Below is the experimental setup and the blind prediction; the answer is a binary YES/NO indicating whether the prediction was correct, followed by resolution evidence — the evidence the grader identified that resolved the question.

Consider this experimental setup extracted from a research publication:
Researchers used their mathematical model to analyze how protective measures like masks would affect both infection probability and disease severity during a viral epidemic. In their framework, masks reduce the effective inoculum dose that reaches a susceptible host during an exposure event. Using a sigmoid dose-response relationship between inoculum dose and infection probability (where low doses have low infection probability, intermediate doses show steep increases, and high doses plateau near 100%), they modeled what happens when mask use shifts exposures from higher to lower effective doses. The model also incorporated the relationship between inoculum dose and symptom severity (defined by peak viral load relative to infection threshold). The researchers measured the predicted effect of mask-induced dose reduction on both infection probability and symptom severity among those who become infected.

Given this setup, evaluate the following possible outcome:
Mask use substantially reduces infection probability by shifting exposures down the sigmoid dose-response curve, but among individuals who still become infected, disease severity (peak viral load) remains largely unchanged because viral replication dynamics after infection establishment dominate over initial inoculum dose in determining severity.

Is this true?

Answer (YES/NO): NO